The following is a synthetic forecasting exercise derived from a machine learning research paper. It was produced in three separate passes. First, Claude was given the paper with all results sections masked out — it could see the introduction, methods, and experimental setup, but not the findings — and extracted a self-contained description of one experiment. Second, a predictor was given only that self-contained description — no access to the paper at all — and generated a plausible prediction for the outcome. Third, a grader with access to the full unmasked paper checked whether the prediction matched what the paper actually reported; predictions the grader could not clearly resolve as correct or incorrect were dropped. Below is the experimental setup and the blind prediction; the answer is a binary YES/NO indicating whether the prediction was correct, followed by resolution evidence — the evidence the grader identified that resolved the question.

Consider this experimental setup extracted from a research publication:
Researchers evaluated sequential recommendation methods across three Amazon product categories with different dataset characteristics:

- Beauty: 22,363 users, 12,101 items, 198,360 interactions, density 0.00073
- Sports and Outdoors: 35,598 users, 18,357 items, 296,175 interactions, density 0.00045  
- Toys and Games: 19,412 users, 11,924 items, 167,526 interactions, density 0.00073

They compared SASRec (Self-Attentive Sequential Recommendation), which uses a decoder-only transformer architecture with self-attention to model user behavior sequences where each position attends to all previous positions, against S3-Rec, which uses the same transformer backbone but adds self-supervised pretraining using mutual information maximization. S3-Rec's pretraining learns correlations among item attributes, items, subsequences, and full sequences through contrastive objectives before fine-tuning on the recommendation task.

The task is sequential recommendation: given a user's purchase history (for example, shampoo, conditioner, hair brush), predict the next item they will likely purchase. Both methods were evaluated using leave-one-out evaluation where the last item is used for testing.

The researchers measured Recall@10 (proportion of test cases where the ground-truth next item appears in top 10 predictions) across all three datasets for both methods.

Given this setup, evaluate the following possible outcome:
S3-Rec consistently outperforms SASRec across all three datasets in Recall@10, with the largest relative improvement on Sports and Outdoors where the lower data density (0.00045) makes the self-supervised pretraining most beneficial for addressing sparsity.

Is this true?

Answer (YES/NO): YES